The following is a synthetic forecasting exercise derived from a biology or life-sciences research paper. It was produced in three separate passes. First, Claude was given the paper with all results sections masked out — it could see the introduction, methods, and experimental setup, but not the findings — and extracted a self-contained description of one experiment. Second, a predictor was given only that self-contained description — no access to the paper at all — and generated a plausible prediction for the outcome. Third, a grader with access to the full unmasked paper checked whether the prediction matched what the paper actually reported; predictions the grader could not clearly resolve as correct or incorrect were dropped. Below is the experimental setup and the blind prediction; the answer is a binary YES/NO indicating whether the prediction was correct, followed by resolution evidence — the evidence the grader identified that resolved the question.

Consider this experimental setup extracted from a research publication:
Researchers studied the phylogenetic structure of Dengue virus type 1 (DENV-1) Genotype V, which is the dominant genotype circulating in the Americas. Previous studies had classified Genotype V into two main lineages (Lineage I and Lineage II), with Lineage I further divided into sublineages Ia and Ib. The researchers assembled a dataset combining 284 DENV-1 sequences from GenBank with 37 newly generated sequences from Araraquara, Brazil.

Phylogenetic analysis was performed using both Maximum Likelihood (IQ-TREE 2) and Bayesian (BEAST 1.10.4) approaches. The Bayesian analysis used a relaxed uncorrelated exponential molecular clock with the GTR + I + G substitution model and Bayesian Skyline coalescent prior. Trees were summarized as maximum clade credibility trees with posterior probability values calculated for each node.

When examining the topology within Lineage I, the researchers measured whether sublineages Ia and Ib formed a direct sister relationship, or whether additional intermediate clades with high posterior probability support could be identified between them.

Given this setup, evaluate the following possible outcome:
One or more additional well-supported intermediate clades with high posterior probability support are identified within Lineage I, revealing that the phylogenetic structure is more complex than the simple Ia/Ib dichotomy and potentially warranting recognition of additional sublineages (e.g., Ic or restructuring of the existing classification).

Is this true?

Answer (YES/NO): YES